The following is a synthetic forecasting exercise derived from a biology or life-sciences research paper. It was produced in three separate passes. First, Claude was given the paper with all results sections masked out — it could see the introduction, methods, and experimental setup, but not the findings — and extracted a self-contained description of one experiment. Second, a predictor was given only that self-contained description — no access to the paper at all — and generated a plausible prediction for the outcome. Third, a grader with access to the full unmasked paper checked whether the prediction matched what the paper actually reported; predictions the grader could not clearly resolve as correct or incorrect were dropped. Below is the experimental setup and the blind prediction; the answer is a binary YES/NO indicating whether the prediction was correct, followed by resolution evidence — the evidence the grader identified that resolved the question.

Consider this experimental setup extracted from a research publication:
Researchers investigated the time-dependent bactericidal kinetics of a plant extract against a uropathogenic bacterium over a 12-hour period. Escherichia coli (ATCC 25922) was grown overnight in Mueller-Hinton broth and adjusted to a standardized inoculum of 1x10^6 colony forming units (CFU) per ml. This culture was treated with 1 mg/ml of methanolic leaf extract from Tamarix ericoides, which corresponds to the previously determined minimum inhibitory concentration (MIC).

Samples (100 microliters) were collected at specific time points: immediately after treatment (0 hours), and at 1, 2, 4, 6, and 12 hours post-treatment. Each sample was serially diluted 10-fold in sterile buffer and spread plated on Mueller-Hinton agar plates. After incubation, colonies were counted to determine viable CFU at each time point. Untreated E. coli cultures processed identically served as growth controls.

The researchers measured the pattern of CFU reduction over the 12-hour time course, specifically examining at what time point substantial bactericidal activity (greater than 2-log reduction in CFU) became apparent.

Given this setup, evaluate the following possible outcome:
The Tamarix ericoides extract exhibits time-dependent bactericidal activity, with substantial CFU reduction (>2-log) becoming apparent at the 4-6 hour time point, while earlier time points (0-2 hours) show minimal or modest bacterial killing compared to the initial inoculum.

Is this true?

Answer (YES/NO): NO